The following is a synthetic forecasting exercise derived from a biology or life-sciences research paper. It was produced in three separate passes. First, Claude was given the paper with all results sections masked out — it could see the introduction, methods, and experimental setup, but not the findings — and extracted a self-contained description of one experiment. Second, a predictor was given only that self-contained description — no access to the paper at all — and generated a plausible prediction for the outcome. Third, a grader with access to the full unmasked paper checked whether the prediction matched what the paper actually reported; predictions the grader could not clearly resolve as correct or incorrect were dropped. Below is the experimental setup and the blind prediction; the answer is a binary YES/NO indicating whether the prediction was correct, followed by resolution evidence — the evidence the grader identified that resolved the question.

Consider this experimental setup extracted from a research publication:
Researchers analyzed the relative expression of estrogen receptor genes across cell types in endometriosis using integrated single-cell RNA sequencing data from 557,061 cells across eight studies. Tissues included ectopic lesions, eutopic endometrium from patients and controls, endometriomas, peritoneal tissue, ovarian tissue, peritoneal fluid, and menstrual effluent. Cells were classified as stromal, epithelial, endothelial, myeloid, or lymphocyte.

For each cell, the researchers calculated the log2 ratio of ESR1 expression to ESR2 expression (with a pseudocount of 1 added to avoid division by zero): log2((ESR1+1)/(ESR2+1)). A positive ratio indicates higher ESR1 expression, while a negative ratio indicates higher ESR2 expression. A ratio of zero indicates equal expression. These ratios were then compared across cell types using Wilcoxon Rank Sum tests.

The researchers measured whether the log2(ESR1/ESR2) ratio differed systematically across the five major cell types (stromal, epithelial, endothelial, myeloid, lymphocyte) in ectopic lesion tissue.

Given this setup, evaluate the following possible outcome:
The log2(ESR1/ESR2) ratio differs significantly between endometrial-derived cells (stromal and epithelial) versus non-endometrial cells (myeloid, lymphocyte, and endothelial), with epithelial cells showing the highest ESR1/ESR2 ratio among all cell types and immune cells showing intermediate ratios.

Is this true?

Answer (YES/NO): NO